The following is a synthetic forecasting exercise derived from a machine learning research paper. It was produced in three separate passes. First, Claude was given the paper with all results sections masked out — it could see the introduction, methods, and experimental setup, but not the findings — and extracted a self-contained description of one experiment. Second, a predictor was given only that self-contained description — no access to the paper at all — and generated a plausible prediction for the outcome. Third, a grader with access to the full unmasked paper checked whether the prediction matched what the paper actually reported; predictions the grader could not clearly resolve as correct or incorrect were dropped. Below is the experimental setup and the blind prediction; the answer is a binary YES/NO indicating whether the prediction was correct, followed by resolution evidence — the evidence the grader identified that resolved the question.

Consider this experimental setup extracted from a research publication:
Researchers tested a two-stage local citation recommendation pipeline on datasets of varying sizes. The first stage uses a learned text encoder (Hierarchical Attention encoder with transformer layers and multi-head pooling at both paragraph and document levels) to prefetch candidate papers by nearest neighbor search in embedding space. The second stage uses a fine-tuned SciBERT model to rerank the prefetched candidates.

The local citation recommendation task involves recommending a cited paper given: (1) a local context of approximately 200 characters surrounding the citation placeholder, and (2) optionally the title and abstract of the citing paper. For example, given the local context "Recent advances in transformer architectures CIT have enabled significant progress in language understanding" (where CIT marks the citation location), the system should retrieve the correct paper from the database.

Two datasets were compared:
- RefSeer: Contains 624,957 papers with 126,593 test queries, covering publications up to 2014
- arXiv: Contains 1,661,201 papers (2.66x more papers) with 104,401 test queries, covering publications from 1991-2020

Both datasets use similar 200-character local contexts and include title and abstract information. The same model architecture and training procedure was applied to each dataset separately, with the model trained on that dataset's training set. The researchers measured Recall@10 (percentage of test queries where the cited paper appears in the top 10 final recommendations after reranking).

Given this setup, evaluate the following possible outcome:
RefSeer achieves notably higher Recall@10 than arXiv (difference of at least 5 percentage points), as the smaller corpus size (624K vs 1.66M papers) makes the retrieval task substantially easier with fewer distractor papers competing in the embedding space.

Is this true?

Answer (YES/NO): NO